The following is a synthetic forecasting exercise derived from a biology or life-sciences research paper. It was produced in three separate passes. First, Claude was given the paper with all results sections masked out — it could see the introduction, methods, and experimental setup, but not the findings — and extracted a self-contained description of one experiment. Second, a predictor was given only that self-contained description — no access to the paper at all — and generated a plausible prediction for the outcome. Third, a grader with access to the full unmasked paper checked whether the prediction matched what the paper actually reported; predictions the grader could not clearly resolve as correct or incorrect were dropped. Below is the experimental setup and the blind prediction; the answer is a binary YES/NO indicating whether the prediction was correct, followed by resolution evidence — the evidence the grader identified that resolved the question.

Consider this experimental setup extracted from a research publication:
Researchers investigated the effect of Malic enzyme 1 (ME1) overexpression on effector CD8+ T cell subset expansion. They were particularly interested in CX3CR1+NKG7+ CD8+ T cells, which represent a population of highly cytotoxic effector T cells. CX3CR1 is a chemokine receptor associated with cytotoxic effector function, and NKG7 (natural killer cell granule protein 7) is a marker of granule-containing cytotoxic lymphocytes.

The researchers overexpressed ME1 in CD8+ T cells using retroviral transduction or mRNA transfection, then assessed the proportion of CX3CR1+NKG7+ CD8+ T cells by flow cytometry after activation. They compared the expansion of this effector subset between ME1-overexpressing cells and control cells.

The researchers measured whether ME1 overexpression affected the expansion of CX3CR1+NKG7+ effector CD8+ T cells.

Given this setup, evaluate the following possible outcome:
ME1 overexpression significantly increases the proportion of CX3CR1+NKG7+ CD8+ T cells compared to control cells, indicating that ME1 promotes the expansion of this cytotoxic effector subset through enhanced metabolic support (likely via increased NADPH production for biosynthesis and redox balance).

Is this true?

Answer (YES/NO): YES